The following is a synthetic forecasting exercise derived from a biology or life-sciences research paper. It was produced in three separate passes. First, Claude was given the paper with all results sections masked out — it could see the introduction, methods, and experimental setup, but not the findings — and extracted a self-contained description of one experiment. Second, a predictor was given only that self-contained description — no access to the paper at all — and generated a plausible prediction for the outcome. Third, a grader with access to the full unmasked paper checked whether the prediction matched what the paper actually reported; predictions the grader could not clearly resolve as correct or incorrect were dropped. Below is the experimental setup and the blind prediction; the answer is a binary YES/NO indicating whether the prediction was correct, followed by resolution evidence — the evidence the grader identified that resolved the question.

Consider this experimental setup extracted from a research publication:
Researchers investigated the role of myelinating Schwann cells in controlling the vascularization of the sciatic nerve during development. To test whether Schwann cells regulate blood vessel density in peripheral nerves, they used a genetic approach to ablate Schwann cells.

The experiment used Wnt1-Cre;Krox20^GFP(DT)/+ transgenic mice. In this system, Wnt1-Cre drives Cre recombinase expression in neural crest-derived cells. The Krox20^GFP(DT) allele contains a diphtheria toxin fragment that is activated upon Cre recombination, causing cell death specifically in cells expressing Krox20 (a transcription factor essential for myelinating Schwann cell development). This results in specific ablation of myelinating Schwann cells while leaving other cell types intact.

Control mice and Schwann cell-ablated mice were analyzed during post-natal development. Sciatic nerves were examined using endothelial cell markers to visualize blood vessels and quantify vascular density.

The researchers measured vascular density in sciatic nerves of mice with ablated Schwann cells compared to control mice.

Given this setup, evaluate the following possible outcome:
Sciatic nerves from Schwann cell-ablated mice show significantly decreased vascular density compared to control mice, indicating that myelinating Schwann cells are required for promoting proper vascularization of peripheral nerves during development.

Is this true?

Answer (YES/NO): NO